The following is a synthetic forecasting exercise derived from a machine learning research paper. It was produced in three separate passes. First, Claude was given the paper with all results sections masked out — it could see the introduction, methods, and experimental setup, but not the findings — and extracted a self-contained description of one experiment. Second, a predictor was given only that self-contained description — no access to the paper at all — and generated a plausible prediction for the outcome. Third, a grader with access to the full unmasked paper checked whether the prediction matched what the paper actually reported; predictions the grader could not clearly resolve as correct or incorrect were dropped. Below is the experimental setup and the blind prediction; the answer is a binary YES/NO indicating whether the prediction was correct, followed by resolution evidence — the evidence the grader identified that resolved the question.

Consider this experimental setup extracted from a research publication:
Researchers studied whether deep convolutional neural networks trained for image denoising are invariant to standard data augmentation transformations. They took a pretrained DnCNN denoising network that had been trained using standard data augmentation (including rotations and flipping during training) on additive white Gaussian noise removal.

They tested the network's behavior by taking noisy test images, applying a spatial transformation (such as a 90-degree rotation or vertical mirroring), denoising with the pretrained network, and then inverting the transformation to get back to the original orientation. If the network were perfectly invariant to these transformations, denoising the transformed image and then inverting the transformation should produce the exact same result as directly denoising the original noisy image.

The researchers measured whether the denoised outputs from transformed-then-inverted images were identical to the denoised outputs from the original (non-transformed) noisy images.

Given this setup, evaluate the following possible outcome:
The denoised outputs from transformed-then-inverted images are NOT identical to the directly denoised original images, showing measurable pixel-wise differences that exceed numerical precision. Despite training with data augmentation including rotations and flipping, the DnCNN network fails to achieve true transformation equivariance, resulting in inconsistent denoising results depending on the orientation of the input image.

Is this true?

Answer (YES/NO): YES